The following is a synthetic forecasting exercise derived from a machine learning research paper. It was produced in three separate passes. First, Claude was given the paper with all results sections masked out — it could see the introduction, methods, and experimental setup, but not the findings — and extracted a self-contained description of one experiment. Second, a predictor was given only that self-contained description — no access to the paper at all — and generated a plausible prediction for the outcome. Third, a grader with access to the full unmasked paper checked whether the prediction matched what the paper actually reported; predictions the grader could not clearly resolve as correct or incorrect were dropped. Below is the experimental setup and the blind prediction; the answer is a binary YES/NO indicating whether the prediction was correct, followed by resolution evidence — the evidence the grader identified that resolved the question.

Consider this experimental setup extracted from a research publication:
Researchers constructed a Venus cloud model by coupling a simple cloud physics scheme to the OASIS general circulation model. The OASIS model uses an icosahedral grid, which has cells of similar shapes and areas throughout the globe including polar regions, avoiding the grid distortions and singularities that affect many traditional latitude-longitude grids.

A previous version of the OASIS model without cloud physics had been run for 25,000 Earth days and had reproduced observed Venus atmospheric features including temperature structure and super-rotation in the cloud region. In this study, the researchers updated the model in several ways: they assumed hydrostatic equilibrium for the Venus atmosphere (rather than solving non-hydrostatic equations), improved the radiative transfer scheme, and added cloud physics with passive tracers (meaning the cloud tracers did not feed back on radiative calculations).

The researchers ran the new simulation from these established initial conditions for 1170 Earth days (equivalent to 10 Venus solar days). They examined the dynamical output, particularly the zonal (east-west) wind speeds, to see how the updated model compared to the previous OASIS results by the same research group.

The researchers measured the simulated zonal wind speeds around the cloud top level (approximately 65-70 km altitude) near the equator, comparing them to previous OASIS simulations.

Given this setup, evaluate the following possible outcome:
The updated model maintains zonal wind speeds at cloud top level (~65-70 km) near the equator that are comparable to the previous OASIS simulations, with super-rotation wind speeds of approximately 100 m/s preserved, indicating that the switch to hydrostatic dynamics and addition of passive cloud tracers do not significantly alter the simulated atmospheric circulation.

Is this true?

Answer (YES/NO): NO